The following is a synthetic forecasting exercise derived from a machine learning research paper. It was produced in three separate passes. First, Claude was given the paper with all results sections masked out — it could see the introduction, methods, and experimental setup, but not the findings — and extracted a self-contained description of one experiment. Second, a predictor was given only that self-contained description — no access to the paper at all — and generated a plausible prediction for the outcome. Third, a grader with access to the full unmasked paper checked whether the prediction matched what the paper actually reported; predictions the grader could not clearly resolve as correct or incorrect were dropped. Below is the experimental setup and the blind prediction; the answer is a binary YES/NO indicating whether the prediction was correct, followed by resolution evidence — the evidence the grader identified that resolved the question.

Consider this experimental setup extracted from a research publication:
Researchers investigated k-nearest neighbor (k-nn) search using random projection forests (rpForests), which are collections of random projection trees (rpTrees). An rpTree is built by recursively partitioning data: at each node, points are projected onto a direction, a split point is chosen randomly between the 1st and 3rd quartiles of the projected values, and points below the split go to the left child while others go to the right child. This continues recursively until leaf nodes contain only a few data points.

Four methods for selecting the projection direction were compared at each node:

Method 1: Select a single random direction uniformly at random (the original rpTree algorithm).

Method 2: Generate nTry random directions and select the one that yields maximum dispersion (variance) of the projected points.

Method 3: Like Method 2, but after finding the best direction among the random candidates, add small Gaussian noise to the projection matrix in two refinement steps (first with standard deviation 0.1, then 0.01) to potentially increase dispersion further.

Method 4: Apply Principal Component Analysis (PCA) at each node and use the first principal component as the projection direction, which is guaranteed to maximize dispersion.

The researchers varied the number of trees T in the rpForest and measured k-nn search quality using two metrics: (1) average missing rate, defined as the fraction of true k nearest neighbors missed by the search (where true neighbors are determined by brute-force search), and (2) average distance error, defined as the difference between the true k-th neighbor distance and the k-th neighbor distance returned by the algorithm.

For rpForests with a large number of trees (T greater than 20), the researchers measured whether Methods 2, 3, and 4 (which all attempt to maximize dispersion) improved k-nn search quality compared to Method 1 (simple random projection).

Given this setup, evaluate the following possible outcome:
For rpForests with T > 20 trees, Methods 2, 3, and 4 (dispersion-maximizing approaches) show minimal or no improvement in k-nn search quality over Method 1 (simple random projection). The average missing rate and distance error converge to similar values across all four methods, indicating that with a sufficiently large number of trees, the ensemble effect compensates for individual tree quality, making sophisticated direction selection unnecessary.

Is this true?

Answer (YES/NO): YES